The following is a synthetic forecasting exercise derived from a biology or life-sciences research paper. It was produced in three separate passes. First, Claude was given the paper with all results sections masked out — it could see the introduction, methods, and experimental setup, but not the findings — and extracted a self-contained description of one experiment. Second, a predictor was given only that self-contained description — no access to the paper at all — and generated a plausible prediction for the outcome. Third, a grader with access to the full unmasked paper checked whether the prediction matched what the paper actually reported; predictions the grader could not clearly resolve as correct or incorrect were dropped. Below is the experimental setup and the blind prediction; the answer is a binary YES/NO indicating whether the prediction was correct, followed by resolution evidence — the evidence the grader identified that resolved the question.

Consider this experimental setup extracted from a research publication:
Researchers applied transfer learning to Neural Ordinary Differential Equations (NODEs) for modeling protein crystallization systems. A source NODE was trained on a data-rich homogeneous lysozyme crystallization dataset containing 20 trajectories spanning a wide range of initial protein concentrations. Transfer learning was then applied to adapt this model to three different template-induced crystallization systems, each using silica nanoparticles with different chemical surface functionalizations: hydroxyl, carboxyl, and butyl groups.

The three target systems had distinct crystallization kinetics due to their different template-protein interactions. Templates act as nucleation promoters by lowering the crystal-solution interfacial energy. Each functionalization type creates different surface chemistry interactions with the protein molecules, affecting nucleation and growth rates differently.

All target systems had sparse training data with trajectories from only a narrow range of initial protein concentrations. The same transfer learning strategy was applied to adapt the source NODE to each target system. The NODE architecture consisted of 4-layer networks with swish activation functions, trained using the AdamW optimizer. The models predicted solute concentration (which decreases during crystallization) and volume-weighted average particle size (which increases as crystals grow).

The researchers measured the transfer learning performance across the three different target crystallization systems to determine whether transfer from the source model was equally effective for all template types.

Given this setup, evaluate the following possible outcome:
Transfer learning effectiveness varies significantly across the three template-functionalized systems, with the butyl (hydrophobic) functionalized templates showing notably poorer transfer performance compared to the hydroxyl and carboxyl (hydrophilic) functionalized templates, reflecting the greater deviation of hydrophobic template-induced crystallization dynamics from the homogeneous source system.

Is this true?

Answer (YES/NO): NO